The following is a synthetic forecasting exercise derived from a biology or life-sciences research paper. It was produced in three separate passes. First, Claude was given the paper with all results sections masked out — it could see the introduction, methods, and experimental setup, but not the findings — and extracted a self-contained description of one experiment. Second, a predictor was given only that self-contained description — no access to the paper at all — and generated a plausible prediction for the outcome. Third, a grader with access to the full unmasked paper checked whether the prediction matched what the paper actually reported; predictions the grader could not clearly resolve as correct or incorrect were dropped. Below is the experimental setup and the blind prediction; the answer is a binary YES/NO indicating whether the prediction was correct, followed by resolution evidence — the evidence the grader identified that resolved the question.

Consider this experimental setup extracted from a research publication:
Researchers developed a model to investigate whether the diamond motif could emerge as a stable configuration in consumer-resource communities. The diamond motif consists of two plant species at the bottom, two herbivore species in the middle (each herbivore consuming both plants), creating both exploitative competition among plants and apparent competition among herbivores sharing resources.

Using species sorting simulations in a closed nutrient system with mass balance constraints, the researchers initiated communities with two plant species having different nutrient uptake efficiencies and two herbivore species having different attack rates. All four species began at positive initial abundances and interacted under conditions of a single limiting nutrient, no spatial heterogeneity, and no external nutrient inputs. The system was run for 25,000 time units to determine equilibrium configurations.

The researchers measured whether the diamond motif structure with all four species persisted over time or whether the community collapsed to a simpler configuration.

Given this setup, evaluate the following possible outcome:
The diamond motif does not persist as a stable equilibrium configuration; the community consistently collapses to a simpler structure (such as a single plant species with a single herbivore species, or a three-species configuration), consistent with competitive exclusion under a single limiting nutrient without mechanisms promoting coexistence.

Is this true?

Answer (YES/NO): YES